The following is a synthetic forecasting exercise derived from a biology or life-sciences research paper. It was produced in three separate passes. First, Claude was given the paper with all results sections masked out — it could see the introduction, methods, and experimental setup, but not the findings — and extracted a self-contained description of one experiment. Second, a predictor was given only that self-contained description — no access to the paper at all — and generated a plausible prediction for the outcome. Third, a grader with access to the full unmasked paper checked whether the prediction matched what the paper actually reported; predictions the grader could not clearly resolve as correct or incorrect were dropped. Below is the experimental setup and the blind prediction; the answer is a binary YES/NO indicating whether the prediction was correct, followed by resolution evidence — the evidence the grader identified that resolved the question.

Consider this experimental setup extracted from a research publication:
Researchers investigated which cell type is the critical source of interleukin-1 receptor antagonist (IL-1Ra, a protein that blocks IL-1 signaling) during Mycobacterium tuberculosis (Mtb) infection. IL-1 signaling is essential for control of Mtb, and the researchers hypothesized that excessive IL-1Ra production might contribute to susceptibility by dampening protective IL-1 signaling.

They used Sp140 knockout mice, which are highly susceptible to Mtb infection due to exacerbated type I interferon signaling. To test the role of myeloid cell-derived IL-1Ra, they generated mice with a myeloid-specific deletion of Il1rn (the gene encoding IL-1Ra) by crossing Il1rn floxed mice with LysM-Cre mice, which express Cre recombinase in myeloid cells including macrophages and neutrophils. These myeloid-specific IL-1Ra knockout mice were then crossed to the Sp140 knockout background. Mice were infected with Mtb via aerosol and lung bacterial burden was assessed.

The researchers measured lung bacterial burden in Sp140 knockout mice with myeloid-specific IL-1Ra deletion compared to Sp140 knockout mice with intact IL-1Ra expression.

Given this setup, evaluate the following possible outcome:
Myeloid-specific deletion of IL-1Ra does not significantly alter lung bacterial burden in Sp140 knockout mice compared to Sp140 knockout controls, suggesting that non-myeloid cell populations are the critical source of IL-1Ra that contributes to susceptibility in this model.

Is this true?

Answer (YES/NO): NO